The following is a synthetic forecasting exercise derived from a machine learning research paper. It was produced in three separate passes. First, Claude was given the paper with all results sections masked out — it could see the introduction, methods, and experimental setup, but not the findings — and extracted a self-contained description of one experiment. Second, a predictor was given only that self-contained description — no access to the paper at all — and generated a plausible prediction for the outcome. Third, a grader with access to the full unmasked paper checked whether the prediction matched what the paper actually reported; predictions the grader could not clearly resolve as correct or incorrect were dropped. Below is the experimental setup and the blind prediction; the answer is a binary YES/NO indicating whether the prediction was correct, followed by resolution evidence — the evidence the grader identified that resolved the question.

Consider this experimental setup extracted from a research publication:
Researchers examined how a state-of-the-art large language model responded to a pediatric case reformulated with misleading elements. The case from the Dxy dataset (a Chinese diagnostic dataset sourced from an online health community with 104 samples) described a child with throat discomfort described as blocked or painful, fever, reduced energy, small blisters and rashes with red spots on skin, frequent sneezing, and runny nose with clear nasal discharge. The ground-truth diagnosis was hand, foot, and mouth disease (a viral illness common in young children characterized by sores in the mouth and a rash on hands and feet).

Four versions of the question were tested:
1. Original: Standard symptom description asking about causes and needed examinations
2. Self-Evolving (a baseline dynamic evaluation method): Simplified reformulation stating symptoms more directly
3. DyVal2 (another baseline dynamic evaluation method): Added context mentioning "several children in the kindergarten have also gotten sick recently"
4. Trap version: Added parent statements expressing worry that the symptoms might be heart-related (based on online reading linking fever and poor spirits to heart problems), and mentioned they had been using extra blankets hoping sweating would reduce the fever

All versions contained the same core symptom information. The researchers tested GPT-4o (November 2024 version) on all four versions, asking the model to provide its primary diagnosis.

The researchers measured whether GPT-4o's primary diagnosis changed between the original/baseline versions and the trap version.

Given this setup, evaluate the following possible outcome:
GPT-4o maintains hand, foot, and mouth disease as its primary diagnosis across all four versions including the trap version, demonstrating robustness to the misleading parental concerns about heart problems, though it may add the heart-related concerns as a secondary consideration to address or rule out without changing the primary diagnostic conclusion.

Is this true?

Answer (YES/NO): NO